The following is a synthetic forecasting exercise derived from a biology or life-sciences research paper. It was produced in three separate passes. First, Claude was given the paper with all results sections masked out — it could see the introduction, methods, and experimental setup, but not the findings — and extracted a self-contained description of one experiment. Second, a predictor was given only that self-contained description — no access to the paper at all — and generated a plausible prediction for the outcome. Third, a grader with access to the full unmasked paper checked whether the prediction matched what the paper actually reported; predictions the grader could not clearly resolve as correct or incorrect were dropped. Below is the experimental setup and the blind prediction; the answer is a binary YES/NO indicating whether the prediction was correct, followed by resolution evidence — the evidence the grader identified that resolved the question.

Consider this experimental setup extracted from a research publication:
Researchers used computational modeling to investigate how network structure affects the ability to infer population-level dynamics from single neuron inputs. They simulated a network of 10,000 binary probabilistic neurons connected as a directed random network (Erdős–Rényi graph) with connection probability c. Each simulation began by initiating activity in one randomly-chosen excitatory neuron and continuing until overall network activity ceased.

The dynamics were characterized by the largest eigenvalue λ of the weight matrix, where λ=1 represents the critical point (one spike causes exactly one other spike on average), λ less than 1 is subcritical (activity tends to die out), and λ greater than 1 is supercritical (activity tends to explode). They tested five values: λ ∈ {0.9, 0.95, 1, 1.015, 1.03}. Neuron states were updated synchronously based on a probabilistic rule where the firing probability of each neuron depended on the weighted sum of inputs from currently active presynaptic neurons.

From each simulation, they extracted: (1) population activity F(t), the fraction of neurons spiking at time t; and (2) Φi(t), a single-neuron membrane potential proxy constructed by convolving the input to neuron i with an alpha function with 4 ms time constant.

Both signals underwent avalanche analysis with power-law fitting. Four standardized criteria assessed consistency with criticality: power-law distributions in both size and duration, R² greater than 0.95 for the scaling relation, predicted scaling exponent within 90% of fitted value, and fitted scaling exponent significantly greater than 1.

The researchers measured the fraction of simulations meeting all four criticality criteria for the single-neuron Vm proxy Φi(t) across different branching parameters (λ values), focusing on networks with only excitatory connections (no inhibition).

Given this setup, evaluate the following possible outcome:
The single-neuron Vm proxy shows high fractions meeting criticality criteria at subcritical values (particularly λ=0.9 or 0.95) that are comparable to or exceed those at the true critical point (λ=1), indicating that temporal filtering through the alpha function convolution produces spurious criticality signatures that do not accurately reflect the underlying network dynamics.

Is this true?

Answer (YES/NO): NO